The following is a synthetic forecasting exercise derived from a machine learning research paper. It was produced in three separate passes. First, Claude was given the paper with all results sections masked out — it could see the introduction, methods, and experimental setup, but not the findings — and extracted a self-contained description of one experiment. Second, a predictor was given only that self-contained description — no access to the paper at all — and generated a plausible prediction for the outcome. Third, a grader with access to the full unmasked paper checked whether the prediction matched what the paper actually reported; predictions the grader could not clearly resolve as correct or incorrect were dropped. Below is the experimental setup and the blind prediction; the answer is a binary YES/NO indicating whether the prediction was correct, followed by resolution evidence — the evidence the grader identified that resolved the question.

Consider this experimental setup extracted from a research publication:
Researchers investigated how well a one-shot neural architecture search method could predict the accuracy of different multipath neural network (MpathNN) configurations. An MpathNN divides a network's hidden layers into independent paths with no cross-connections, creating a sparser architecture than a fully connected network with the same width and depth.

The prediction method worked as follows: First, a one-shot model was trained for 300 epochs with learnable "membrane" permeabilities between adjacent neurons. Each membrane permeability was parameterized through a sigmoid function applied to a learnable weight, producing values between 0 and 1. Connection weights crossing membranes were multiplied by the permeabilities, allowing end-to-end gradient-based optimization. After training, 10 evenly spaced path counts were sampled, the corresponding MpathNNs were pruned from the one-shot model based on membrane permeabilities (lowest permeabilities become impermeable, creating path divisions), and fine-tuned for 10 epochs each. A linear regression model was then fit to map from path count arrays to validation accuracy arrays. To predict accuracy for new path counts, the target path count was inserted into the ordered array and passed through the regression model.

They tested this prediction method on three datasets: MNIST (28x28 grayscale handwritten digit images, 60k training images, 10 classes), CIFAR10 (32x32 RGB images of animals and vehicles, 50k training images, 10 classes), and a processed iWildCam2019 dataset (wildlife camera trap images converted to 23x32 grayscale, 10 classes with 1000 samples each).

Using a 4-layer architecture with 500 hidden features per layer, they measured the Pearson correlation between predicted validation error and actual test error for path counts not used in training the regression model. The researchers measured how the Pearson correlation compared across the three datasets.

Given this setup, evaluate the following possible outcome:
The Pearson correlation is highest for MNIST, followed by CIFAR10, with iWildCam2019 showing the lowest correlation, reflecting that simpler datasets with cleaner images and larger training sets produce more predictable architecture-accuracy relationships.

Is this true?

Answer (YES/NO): NO